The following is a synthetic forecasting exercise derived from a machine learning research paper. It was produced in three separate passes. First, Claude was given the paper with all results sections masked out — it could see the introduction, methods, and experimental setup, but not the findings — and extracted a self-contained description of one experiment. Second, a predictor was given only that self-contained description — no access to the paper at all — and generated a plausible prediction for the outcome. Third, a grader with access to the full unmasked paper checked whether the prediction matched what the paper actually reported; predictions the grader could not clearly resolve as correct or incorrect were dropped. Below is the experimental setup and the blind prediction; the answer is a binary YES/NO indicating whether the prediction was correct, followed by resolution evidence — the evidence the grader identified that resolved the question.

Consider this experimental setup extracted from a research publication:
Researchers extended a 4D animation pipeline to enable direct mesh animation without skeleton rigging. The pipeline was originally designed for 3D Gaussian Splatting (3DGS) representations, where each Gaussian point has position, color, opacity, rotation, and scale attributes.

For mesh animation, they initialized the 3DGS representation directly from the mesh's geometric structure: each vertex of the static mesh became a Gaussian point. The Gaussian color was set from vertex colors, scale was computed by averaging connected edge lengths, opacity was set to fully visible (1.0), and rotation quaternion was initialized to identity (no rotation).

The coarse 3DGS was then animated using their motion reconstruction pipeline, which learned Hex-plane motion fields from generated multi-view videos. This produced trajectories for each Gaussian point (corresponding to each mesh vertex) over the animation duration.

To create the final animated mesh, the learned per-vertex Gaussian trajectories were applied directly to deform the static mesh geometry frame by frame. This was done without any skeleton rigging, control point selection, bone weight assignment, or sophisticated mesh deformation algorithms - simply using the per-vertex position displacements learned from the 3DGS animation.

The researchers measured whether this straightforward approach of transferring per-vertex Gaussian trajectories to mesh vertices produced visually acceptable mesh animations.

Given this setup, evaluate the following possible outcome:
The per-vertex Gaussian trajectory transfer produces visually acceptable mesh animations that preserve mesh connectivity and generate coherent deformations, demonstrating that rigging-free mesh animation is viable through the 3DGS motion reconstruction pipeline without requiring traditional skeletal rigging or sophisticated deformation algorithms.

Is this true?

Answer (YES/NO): YES